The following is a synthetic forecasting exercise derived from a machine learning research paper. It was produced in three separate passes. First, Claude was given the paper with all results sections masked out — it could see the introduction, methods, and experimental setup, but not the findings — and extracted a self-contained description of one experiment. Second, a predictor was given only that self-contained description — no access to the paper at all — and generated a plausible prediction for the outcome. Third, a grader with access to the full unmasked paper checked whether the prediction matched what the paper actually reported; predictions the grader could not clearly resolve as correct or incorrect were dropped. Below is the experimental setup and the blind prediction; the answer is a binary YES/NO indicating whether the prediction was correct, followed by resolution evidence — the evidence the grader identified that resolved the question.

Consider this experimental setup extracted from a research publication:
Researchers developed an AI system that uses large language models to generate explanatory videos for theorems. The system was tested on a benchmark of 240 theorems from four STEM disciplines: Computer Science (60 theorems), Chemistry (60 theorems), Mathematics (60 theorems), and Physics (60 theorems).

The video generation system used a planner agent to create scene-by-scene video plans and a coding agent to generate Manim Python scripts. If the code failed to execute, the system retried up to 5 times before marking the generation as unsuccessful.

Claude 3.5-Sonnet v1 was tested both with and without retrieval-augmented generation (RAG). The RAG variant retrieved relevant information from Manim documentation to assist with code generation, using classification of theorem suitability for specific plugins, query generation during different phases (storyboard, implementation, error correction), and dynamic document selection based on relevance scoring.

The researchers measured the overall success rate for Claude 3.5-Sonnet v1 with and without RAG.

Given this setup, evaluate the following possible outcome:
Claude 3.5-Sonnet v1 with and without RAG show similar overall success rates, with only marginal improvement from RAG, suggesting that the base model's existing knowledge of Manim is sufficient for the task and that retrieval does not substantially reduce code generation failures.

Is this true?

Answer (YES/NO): NO